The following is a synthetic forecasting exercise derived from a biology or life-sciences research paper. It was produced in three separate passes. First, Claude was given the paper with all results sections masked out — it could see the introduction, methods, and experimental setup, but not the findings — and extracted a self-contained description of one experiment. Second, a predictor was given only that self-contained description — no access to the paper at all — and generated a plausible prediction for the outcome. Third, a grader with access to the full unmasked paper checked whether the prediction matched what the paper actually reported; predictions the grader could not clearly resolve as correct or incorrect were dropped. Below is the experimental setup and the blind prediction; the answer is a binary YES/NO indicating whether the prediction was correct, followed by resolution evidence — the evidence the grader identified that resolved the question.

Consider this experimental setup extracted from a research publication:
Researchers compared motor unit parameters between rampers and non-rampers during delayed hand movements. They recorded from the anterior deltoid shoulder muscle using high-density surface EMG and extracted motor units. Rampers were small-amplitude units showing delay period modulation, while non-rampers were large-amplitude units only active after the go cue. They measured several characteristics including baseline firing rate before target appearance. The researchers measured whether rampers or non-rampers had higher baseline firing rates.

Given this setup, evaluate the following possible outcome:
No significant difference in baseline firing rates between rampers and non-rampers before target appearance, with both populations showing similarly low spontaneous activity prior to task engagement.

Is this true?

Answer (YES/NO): NO